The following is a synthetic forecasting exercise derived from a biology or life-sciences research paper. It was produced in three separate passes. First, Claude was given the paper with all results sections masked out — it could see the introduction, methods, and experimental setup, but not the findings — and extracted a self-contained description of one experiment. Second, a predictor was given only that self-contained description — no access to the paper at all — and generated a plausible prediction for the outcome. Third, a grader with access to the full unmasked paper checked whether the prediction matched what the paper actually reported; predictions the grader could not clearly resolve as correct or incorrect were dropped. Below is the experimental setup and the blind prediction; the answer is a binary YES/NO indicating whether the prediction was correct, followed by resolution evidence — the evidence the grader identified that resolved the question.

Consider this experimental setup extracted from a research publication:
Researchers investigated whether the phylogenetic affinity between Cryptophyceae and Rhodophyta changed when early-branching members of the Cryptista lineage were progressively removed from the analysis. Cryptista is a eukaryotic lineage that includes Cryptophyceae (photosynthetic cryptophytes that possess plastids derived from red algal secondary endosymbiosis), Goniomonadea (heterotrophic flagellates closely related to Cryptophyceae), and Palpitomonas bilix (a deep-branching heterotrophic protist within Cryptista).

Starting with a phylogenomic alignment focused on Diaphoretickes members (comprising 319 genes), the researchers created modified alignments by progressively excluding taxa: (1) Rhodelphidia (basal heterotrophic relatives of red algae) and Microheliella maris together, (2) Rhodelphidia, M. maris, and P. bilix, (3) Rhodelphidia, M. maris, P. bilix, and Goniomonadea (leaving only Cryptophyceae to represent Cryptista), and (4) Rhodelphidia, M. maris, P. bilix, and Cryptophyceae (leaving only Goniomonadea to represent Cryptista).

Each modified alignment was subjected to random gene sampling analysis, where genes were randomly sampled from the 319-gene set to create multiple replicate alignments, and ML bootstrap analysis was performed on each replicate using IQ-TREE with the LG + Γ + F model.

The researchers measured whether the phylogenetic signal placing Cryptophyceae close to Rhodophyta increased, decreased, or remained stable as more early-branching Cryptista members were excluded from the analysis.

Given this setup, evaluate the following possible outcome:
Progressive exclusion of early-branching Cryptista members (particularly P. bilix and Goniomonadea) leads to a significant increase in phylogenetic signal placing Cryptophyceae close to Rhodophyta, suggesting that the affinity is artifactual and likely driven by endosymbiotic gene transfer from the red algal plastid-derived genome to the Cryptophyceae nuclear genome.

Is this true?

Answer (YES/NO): NO